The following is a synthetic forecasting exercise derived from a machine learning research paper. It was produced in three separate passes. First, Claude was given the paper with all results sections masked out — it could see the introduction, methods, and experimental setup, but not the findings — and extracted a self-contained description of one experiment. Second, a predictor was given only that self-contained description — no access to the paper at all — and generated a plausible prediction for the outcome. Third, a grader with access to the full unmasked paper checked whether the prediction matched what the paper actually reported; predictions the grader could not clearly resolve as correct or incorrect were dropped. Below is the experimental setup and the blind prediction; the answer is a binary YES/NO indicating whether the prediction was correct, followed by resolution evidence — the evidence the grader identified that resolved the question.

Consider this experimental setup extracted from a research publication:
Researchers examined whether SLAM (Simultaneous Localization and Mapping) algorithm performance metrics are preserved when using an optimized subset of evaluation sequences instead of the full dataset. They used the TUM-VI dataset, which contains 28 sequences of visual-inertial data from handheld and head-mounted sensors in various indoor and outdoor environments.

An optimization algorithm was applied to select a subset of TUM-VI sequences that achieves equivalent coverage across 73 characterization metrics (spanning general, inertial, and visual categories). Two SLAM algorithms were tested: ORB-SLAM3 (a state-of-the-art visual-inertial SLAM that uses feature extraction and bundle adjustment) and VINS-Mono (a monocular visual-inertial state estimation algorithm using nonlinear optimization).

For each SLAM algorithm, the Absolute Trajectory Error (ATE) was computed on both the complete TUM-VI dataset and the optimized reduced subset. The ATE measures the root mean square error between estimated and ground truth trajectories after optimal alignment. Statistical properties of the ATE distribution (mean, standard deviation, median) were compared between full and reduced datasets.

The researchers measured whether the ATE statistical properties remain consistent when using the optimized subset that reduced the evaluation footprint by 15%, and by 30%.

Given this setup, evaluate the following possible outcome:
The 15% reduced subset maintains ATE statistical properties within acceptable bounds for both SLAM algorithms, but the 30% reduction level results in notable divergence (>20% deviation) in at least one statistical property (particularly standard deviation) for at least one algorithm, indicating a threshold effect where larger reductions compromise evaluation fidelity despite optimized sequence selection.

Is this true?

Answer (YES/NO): NO